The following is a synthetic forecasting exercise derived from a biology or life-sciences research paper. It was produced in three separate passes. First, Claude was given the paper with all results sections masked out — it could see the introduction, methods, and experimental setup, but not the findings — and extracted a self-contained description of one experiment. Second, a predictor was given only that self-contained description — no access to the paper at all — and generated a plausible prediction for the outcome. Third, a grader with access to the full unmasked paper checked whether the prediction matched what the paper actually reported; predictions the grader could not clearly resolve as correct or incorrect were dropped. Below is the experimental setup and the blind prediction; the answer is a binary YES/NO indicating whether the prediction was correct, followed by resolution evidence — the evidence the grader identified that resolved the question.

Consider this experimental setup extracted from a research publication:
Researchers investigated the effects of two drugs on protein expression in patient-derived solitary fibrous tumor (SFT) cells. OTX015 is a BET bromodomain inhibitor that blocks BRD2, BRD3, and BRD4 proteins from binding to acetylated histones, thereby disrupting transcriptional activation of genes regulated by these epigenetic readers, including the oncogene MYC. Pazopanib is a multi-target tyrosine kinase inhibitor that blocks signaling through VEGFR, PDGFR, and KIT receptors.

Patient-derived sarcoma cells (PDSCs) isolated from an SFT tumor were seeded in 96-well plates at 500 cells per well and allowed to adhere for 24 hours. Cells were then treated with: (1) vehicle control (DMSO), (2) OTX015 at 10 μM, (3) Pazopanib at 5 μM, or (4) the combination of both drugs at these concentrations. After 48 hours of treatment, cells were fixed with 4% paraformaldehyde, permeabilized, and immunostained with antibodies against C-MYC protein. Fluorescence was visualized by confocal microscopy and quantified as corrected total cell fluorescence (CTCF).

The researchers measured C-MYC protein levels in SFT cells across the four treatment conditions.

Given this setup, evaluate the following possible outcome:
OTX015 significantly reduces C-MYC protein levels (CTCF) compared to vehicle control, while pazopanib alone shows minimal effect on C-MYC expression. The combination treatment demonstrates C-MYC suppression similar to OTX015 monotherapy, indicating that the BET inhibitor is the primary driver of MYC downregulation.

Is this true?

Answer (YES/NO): NO